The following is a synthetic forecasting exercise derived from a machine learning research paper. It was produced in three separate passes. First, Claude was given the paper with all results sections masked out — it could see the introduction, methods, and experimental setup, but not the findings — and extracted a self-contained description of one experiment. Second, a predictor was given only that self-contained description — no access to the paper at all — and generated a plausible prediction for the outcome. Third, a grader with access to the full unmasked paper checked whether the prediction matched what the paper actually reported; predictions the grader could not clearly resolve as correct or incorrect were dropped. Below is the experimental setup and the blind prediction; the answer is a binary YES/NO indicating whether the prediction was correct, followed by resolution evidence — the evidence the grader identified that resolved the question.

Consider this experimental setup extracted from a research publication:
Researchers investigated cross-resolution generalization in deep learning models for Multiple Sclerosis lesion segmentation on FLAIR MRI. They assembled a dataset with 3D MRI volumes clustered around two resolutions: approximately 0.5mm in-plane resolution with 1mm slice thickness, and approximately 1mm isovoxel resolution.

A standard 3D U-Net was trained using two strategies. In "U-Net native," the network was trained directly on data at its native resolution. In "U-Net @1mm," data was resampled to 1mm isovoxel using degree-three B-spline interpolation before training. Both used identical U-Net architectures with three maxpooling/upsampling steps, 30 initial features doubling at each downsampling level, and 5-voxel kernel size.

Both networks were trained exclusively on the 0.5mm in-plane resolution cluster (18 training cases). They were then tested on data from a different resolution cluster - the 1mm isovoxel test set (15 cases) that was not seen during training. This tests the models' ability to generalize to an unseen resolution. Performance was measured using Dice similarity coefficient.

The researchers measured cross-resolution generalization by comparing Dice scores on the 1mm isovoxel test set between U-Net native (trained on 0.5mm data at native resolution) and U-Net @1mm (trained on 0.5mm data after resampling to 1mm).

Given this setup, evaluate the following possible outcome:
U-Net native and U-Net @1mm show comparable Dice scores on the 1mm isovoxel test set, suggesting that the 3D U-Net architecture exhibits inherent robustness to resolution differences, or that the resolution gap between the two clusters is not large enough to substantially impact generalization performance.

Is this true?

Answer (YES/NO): NO